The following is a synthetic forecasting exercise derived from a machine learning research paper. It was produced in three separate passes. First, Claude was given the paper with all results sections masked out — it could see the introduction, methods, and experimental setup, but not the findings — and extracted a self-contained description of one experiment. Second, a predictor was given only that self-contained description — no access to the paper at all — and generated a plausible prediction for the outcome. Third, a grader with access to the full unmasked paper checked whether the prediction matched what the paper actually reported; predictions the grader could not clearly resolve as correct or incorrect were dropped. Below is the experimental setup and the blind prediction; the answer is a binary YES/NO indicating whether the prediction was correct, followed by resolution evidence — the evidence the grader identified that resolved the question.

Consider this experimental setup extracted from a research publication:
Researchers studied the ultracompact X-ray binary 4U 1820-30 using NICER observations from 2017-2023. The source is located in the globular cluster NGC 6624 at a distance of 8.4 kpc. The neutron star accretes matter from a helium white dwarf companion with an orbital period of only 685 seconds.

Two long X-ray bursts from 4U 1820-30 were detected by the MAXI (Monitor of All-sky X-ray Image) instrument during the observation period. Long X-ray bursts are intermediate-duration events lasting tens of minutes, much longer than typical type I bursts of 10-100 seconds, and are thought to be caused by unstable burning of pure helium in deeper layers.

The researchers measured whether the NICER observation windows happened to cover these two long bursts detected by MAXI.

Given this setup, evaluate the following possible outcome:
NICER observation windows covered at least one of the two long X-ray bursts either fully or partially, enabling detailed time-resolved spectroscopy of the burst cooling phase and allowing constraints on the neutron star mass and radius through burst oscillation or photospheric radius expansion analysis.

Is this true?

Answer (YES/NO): NO